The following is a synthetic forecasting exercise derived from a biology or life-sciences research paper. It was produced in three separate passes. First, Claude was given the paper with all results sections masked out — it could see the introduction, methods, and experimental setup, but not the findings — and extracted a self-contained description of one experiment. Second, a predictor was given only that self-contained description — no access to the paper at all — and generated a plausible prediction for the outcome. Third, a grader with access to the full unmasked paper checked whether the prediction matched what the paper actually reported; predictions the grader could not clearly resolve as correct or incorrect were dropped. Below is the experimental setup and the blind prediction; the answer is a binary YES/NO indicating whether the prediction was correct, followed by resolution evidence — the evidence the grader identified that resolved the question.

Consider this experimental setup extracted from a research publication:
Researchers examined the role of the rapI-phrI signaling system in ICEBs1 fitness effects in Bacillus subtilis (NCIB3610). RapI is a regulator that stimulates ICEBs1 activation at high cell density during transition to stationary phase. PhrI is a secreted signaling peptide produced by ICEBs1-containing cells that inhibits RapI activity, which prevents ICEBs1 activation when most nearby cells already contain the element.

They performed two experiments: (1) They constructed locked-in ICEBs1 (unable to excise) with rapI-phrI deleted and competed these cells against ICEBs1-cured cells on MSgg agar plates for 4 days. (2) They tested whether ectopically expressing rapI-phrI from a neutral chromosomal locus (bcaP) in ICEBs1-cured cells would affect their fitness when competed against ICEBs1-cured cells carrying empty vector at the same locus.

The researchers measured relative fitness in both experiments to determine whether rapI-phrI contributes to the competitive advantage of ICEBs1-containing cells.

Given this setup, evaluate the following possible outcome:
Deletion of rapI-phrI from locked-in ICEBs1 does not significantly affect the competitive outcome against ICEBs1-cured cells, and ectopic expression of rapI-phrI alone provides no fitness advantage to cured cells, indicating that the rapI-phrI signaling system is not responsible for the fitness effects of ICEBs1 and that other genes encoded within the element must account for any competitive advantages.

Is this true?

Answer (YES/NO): NO